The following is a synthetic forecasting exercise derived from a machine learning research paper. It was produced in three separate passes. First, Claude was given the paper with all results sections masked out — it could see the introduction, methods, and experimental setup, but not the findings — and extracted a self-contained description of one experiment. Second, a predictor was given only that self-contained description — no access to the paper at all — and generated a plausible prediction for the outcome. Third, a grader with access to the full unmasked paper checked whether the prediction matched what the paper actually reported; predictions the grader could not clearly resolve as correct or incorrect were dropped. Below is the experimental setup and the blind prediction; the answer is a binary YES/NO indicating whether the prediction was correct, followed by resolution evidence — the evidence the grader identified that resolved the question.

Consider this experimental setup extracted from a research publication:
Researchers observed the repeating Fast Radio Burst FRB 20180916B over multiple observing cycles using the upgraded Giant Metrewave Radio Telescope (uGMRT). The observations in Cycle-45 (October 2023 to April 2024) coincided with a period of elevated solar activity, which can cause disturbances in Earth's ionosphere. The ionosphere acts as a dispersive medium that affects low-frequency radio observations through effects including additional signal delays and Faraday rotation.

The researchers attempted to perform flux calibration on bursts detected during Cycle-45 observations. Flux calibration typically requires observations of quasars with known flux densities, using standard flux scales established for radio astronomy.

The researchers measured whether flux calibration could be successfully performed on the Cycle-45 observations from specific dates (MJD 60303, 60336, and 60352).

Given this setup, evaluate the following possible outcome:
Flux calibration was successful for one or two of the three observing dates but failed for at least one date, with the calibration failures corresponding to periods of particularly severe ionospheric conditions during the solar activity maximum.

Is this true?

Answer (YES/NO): NO